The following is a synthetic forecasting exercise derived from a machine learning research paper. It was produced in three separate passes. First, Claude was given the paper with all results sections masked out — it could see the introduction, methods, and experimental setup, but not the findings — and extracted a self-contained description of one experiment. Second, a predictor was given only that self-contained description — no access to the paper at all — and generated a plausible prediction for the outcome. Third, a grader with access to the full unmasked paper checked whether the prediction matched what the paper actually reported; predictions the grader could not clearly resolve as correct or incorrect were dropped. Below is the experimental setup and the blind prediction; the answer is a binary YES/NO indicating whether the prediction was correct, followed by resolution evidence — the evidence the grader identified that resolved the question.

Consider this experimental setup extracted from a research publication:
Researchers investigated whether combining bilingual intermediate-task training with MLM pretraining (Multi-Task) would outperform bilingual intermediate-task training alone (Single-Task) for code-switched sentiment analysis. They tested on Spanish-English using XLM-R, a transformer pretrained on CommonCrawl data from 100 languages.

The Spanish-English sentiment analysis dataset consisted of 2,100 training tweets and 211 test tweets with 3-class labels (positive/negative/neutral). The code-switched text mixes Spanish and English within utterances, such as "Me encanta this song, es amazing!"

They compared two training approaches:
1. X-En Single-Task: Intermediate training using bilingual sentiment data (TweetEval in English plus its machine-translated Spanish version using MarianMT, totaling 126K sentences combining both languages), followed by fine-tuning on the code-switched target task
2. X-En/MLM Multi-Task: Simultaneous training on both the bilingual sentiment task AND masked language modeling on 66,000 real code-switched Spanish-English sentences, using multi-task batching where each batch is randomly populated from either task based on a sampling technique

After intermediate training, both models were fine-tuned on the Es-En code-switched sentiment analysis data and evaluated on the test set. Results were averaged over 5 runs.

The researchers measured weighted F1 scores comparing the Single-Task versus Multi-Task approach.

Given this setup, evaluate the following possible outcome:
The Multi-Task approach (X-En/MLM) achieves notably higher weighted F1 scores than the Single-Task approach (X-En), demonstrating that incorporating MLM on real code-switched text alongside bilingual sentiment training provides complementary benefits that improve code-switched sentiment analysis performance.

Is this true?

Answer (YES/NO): YES